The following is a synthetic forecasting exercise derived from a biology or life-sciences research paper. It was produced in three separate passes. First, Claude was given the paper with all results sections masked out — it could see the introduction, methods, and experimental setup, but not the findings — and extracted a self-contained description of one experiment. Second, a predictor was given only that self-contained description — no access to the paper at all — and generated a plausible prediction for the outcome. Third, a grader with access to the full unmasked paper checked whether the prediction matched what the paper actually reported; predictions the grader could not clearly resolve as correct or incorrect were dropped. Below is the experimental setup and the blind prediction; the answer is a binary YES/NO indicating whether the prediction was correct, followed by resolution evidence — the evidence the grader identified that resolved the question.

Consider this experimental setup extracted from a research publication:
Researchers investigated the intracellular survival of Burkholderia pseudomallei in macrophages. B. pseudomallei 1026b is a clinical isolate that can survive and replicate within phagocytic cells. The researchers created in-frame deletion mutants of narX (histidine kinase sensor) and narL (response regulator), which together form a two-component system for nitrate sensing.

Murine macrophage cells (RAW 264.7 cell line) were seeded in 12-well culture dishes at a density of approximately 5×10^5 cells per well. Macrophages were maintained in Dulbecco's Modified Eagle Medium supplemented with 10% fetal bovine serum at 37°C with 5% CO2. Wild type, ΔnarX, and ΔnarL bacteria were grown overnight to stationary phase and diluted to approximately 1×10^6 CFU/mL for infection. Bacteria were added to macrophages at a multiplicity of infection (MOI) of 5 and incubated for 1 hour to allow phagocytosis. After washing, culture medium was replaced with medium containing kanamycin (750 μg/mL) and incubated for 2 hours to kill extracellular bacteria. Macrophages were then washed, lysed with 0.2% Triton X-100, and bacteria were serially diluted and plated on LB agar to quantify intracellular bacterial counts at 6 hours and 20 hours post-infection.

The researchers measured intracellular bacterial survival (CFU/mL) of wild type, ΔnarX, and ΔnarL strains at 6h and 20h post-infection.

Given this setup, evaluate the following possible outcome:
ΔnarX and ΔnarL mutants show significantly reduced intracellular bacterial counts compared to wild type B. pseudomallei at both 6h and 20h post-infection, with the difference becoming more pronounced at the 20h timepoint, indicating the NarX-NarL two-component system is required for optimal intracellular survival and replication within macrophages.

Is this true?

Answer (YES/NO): NO